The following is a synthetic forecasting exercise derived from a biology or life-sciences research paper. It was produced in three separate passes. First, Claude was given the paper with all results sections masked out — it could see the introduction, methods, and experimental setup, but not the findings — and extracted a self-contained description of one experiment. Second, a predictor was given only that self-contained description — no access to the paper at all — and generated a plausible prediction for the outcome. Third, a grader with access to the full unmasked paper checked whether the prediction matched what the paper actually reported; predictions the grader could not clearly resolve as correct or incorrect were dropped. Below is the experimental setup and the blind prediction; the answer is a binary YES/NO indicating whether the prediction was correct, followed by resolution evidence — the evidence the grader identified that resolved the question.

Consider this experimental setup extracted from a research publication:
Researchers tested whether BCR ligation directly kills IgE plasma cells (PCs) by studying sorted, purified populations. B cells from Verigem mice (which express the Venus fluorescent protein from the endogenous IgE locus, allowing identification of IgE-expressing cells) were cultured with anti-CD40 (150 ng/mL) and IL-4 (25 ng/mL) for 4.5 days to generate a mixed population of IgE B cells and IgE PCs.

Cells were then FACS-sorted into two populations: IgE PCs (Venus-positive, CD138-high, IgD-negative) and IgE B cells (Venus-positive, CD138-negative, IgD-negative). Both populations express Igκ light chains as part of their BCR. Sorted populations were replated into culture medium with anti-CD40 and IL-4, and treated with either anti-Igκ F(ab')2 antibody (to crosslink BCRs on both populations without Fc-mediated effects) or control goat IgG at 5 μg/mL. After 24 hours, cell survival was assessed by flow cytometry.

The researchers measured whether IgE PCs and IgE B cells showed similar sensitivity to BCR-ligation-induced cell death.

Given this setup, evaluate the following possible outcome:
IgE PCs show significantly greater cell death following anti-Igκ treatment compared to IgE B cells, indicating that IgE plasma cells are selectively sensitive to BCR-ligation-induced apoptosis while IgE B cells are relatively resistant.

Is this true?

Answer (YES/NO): YES